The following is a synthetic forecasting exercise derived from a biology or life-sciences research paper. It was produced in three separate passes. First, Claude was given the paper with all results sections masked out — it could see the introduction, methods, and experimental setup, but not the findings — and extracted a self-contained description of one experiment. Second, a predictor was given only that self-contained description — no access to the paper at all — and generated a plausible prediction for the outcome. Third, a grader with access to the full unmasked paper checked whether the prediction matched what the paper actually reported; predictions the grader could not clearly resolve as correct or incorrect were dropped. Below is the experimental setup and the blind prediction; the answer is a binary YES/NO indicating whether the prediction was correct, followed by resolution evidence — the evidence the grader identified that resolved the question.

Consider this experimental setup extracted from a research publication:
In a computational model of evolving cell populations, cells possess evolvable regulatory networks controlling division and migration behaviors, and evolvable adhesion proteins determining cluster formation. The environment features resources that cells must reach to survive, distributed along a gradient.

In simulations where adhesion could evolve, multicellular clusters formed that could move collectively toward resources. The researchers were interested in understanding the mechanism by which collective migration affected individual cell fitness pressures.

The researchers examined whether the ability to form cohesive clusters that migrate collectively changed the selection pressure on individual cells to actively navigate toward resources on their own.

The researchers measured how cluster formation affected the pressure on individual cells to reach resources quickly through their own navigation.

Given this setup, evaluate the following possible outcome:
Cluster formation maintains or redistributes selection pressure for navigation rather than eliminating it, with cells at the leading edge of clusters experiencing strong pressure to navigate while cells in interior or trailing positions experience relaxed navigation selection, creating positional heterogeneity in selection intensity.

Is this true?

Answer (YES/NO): NO